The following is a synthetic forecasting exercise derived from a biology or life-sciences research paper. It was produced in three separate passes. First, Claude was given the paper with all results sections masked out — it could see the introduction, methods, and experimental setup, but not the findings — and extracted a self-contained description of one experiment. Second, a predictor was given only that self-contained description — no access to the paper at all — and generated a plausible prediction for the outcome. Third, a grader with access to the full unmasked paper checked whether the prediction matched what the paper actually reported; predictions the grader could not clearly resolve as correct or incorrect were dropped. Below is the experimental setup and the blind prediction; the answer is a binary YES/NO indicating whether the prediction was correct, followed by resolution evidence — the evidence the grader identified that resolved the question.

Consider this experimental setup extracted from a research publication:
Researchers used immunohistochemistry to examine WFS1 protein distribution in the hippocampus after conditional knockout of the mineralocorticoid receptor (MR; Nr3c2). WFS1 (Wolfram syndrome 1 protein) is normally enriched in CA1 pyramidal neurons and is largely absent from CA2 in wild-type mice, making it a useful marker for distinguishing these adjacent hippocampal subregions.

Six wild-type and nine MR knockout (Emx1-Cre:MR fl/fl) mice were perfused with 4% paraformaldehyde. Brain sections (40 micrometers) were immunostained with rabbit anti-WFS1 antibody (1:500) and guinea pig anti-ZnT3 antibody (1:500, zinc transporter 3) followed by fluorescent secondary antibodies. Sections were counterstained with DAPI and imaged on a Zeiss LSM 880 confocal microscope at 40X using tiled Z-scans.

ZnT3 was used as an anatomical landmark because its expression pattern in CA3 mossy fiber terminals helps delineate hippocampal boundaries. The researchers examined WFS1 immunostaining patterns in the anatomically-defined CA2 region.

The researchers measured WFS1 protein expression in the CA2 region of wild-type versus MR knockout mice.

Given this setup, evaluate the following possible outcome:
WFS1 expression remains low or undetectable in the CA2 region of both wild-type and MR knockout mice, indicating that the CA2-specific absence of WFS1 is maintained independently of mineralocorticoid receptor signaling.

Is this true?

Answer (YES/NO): NO